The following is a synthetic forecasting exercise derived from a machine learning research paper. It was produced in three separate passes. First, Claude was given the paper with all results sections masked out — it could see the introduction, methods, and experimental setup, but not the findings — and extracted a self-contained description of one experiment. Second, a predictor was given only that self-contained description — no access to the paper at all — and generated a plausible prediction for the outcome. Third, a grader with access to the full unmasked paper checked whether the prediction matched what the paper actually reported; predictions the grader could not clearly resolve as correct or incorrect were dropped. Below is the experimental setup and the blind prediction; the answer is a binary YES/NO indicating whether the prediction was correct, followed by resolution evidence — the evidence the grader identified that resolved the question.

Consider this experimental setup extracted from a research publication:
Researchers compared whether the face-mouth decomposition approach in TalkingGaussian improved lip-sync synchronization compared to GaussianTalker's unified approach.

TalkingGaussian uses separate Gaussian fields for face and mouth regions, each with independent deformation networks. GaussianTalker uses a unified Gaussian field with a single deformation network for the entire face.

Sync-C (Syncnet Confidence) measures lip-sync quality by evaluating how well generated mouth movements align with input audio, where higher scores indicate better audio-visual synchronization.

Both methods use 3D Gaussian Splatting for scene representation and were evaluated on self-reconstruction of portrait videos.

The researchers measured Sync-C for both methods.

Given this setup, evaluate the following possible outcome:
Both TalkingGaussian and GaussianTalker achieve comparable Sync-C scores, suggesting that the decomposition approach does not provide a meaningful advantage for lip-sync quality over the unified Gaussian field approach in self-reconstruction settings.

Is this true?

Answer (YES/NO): YES